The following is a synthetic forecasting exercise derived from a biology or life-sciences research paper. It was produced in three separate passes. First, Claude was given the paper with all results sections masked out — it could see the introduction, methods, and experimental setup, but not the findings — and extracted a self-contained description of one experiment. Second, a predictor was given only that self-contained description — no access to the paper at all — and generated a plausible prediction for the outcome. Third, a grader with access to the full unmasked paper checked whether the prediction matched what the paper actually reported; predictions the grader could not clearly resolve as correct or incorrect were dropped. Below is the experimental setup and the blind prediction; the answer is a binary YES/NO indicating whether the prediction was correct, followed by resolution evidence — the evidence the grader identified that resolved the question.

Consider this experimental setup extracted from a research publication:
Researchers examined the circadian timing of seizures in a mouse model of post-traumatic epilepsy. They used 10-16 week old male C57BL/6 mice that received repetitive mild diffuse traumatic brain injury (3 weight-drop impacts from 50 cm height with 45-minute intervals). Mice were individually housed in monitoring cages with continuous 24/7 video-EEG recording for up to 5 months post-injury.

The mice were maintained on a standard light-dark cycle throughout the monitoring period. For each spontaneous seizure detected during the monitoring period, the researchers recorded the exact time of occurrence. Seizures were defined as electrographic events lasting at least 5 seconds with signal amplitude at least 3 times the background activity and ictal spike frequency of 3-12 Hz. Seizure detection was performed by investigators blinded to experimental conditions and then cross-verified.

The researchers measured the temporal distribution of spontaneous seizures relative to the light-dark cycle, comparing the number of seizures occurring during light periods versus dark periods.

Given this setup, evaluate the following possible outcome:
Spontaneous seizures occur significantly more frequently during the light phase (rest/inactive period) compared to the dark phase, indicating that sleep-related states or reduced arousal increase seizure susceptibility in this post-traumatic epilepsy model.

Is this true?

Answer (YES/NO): NO